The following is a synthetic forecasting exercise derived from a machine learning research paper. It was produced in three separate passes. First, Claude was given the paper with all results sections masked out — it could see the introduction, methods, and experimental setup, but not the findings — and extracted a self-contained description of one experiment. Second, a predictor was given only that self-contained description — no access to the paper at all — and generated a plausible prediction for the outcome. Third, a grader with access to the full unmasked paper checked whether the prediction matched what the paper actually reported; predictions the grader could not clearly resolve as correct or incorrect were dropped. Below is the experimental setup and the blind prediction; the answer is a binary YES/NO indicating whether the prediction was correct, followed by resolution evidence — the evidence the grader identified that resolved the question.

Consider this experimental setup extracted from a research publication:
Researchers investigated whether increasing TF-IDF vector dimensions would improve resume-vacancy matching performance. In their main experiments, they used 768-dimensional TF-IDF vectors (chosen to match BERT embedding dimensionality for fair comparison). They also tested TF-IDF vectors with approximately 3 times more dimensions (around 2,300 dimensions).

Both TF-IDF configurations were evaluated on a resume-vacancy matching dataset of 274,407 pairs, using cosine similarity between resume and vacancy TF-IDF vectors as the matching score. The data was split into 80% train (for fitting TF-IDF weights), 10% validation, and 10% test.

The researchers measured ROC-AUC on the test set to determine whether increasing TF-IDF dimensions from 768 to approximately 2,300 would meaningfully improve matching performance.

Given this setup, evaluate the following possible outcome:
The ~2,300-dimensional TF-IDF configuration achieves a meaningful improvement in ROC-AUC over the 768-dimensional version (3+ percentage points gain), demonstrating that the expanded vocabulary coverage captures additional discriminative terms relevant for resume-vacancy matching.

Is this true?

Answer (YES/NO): NO